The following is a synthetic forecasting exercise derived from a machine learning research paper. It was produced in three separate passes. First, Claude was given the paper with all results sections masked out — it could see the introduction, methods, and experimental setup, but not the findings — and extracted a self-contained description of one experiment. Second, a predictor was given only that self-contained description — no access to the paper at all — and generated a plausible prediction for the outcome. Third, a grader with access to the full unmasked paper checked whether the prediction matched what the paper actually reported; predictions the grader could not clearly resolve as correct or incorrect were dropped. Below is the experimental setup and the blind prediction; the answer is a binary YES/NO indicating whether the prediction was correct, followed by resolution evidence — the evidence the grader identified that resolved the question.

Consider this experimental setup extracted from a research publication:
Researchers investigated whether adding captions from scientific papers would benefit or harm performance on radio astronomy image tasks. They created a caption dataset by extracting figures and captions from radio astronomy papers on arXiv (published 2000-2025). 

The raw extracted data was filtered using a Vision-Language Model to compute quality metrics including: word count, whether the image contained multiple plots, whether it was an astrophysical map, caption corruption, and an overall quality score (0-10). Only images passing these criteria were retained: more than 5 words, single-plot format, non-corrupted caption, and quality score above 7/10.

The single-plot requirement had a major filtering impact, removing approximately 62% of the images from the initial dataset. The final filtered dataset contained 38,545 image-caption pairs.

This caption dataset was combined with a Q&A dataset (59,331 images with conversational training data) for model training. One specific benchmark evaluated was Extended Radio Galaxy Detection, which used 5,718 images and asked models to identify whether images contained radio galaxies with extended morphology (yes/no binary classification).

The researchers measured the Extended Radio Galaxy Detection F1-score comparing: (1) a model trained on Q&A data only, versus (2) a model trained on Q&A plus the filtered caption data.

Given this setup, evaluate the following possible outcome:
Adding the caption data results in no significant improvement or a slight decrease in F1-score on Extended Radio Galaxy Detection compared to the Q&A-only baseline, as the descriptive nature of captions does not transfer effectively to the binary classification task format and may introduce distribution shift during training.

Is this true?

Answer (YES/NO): YES